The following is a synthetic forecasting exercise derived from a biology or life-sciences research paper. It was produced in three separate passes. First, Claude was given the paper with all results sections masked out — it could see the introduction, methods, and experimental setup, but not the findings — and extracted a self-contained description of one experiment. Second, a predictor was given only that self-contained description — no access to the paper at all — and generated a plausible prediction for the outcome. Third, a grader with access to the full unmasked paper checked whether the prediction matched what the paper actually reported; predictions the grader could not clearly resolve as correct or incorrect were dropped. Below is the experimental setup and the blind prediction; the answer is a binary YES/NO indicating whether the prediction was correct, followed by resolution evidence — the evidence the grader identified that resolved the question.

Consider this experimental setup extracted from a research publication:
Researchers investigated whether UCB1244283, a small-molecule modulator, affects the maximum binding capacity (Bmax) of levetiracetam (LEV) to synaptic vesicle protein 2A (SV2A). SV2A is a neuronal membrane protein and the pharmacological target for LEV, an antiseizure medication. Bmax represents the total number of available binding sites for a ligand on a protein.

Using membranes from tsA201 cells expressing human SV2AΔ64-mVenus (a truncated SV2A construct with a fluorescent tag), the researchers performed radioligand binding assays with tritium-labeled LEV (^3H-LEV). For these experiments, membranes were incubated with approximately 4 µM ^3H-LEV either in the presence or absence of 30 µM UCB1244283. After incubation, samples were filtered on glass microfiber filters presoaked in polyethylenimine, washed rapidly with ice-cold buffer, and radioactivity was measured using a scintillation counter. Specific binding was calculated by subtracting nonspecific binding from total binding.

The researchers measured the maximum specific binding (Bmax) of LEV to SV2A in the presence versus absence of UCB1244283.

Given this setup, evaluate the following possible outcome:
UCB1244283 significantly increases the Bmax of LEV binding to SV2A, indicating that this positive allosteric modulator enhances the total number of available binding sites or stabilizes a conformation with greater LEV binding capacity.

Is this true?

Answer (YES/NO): YES